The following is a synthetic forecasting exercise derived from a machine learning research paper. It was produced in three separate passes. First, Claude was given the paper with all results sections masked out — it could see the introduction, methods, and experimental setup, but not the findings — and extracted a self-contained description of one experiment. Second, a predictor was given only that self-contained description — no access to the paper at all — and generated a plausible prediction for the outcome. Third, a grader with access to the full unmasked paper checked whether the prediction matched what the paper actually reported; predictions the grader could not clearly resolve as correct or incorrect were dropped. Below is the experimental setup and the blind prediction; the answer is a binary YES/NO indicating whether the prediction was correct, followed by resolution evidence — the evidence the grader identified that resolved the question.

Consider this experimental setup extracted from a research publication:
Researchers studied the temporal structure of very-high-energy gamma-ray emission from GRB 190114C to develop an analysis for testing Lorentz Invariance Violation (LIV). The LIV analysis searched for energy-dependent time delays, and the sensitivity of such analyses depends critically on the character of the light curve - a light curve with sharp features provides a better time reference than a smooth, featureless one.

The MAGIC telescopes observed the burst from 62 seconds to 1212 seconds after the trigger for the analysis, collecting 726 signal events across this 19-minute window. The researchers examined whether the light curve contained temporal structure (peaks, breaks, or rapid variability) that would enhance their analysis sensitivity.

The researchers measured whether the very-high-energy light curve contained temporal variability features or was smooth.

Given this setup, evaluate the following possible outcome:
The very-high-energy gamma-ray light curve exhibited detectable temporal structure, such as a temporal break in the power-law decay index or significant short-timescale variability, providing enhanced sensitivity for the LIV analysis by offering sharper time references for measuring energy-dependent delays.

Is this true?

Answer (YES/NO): NO